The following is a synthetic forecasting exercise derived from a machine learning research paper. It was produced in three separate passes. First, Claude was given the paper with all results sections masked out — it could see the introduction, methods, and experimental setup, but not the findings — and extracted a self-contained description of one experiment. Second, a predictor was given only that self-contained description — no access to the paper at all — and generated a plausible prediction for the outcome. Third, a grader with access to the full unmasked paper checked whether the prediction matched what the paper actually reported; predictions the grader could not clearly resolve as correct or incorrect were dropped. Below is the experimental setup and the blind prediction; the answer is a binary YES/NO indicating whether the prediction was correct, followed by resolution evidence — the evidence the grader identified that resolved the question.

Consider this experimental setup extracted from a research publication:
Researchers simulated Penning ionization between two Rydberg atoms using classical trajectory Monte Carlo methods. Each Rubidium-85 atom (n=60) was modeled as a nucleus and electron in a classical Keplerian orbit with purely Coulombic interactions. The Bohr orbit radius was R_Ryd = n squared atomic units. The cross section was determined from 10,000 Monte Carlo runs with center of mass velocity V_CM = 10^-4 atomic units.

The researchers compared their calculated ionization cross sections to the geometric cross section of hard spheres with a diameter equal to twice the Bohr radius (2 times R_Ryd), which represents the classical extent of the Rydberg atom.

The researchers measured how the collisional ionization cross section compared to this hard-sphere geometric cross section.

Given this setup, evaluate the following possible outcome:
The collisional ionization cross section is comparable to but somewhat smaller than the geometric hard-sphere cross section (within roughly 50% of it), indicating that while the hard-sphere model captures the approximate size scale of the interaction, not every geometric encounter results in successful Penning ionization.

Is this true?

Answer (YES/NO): NO